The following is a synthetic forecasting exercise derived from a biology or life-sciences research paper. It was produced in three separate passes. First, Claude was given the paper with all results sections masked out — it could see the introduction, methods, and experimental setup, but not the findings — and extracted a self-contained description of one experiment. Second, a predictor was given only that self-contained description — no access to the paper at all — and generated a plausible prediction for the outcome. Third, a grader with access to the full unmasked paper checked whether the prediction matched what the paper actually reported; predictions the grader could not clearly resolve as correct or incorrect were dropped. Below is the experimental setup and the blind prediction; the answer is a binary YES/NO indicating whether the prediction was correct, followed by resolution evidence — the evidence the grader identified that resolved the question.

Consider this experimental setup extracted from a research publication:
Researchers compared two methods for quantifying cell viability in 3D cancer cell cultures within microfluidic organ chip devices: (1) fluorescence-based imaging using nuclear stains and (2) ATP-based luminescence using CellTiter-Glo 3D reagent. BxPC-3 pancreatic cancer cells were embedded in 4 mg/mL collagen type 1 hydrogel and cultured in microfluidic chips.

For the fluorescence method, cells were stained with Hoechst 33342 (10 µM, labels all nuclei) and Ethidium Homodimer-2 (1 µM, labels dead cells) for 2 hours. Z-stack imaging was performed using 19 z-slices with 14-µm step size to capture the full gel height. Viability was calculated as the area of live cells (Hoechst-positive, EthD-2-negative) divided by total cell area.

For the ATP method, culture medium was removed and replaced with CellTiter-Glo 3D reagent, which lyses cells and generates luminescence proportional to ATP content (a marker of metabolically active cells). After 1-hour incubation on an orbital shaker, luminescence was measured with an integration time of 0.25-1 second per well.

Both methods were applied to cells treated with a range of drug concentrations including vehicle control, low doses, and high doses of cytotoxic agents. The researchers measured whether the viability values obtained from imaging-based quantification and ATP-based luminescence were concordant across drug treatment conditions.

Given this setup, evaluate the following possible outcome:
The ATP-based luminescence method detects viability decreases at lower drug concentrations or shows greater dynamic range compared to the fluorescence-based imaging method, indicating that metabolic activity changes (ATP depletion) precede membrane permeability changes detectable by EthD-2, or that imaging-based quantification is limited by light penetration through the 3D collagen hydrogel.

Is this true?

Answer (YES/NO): NO